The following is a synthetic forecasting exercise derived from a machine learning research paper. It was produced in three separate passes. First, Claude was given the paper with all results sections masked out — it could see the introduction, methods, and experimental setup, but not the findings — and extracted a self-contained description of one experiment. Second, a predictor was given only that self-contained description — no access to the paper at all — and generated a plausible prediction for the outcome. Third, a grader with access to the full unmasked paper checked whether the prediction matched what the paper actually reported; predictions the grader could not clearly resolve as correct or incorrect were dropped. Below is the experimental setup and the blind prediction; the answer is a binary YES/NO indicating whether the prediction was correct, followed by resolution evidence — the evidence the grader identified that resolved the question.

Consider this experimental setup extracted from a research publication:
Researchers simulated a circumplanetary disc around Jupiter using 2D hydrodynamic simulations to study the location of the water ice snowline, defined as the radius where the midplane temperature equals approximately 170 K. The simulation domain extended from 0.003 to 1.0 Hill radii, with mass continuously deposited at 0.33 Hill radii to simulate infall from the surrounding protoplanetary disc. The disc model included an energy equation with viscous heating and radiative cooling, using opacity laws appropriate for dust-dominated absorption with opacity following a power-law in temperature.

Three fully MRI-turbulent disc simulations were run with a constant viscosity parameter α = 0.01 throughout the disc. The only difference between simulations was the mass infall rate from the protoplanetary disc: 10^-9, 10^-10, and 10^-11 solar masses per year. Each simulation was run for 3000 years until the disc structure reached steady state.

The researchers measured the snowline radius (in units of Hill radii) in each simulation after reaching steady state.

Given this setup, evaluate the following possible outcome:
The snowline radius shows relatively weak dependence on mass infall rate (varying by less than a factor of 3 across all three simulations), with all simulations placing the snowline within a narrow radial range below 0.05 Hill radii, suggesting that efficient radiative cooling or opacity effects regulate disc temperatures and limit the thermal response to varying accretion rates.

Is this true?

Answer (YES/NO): NO